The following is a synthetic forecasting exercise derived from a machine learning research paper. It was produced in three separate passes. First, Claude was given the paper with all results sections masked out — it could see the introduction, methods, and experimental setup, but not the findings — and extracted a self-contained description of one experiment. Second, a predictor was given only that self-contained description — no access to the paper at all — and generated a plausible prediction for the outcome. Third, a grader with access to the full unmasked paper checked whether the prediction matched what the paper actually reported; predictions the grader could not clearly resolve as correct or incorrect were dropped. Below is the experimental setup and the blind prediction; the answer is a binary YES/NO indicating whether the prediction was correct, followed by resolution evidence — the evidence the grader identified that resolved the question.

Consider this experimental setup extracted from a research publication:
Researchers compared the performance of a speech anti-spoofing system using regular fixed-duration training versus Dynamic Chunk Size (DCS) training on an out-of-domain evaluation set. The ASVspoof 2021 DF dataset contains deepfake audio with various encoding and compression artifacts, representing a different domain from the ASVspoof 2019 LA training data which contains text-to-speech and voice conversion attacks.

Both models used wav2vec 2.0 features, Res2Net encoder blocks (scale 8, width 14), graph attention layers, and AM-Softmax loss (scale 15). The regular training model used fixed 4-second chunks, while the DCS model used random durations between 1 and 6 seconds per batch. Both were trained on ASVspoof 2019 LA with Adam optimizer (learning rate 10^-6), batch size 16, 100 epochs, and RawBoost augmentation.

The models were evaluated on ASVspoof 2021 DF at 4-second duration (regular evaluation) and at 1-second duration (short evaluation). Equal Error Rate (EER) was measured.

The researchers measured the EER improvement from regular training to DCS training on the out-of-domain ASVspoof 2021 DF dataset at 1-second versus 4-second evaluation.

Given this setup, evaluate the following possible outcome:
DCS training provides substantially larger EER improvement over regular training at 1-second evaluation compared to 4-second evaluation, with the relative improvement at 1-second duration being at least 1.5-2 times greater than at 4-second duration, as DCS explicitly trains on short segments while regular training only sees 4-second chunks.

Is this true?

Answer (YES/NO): NO